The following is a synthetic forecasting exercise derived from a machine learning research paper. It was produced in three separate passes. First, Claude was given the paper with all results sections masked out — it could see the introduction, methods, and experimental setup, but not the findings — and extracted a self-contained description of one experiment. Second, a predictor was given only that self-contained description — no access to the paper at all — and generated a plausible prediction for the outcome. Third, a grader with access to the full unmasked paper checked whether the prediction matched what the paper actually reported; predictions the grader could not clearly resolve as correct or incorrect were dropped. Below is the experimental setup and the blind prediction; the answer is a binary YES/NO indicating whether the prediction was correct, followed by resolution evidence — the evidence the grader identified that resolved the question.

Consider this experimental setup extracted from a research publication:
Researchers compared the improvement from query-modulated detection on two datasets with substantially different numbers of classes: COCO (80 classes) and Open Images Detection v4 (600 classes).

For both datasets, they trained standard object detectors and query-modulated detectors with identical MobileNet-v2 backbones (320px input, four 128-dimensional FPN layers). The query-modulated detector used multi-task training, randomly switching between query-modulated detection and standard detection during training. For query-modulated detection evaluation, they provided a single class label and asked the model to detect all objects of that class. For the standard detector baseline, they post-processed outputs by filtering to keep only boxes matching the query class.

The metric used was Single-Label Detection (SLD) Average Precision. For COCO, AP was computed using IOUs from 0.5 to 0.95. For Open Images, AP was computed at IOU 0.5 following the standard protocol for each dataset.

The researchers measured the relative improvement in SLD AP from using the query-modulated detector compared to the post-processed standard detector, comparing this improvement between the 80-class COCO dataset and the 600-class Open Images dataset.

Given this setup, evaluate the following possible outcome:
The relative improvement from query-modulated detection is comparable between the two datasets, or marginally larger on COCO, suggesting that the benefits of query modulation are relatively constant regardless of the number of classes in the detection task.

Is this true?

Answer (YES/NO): NO